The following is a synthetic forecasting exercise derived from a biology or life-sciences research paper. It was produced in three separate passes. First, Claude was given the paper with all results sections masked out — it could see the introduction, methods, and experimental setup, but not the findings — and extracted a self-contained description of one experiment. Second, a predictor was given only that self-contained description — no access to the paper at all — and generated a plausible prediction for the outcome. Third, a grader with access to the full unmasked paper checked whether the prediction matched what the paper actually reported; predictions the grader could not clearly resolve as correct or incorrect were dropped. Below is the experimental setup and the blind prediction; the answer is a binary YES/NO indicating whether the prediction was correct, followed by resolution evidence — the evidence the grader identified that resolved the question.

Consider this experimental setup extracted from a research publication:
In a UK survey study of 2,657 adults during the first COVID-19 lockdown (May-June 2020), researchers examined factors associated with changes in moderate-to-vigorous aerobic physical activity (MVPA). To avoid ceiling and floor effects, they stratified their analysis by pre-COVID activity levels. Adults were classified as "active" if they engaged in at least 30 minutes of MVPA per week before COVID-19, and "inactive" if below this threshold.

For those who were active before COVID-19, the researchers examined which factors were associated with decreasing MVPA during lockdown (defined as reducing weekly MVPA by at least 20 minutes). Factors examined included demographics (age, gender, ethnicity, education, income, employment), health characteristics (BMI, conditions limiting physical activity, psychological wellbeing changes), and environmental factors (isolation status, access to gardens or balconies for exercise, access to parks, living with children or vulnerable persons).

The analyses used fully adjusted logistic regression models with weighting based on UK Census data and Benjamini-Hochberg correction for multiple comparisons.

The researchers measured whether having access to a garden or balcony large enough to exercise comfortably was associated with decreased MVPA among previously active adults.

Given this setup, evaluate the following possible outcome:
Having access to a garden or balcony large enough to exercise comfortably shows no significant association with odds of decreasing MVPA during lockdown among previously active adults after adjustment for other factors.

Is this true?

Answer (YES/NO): NO